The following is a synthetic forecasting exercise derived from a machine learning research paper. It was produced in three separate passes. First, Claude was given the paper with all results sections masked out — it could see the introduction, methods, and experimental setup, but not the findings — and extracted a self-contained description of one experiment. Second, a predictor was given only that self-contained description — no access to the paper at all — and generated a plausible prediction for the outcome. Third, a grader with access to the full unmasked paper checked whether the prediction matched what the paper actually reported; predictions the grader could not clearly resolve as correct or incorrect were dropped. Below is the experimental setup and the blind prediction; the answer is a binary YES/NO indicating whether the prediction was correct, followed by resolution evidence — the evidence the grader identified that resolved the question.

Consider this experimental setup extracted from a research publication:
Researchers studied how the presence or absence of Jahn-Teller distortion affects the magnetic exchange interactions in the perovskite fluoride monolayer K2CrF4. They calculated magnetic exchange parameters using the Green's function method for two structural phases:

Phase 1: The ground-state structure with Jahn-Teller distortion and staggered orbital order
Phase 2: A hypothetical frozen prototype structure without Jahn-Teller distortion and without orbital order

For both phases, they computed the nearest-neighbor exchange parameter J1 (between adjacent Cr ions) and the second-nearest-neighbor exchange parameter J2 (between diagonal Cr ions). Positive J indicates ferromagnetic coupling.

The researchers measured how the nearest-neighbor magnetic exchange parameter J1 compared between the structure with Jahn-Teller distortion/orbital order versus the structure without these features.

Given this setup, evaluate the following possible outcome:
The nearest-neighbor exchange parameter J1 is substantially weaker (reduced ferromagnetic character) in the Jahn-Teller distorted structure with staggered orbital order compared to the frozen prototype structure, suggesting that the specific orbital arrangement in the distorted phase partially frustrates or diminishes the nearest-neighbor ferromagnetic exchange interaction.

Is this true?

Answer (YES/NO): NO